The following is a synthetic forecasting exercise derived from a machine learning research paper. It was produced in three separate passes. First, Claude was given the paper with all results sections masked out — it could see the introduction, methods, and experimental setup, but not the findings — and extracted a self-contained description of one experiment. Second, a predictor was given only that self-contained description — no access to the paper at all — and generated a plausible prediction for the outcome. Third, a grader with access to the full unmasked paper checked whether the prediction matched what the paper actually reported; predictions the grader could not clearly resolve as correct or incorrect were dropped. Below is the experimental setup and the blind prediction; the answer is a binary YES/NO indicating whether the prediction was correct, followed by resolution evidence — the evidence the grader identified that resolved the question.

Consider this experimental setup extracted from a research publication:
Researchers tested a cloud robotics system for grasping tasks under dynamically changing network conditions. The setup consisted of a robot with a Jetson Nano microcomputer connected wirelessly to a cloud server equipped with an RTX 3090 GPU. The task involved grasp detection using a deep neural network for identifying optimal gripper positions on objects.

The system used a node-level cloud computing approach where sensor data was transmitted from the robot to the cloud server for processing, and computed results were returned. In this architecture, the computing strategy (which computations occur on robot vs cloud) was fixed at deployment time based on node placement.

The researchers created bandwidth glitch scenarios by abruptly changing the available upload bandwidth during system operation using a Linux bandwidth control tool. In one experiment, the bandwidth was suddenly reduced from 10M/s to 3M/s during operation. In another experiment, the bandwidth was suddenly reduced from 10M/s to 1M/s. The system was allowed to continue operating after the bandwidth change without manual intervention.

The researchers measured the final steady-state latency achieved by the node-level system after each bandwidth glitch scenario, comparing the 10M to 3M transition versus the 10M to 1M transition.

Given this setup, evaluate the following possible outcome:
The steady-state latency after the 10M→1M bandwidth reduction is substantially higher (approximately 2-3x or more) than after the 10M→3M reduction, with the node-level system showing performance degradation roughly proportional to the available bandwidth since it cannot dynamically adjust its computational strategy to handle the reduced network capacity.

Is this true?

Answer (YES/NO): YES